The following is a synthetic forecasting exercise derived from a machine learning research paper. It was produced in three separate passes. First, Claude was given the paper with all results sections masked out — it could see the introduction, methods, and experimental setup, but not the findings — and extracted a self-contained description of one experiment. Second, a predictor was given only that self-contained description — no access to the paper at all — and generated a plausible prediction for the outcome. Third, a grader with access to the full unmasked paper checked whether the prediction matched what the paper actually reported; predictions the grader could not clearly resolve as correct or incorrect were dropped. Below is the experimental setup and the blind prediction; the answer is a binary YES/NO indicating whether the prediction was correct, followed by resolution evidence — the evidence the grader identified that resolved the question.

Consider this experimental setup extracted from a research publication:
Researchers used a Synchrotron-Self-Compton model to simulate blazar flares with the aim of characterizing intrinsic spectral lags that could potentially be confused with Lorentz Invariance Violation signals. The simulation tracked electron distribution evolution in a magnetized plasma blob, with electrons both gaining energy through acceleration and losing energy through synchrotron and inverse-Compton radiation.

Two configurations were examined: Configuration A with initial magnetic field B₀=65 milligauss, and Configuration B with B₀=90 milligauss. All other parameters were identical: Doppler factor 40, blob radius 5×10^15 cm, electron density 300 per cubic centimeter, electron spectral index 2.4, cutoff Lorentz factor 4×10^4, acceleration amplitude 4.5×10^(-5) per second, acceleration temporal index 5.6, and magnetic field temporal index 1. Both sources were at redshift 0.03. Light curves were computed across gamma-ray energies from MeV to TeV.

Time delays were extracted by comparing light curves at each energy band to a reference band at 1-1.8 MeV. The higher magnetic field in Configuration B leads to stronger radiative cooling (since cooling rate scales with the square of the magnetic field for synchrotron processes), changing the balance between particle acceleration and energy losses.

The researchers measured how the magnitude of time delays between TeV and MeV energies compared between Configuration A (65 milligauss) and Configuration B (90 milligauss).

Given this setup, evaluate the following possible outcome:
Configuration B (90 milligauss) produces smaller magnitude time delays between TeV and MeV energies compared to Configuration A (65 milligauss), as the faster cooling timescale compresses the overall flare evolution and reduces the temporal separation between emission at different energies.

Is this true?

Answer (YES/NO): YES